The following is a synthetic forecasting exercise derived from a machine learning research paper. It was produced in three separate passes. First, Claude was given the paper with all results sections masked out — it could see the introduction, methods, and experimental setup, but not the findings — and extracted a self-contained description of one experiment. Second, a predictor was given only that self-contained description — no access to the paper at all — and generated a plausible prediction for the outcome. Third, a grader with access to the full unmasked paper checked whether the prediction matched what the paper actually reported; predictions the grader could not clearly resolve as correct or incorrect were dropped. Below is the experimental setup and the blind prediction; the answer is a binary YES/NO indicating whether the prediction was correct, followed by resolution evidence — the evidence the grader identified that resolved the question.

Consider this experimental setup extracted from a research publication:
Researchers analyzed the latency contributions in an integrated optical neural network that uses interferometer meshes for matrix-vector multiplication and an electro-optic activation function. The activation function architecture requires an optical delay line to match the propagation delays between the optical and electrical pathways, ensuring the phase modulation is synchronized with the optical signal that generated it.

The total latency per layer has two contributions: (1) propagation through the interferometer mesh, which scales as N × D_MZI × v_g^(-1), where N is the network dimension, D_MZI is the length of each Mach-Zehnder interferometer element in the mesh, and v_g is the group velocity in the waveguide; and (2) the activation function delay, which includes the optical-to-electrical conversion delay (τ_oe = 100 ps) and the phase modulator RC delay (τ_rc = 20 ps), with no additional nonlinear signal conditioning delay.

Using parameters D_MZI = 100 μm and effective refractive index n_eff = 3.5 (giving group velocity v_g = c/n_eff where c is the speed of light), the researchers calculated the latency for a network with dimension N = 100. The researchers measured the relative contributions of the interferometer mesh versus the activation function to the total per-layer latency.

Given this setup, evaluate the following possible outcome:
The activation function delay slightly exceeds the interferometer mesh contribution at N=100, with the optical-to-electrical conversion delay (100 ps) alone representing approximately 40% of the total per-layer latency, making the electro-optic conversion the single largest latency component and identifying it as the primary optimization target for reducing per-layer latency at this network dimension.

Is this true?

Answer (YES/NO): NO